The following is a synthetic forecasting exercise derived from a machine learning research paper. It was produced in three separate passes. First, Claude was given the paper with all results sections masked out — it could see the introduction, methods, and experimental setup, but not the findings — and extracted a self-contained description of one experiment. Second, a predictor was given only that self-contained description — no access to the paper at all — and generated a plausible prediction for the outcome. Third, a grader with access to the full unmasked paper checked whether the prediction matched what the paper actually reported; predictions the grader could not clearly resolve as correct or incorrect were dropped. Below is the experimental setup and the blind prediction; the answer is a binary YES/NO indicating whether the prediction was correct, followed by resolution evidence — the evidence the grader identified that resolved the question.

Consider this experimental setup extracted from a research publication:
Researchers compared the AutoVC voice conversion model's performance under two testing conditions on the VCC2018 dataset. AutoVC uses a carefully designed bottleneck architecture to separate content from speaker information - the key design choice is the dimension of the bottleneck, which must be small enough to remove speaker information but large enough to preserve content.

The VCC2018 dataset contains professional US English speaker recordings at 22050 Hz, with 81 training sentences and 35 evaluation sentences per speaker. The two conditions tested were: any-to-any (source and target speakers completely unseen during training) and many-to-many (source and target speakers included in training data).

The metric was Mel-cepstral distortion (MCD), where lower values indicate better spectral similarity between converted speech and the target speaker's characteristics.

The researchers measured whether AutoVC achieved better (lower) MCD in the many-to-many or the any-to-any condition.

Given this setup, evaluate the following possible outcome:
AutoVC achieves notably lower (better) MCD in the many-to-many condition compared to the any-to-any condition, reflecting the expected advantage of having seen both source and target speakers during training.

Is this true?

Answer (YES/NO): NO